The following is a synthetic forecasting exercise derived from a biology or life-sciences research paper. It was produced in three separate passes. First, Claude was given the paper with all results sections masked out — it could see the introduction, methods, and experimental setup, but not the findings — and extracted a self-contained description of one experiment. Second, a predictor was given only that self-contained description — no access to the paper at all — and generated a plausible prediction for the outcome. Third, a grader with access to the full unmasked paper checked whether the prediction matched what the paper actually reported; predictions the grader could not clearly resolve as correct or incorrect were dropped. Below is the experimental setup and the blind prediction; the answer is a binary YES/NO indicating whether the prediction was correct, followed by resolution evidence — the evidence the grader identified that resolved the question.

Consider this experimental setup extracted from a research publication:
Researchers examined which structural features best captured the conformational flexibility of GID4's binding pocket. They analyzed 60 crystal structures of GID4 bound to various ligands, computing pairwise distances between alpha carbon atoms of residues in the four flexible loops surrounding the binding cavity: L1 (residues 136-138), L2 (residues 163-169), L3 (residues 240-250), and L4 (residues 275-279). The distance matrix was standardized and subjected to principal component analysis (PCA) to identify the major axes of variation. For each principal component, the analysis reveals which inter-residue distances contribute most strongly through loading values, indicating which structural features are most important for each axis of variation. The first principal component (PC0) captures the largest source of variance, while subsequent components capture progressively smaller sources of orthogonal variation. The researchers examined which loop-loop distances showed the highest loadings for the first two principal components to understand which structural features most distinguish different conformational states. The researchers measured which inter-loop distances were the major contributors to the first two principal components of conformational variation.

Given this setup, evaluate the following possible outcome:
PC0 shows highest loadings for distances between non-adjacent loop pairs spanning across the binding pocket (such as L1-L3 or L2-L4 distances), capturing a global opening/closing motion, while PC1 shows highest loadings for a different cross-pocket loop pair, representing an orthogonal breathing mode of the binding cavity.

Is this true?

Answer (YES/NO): NO